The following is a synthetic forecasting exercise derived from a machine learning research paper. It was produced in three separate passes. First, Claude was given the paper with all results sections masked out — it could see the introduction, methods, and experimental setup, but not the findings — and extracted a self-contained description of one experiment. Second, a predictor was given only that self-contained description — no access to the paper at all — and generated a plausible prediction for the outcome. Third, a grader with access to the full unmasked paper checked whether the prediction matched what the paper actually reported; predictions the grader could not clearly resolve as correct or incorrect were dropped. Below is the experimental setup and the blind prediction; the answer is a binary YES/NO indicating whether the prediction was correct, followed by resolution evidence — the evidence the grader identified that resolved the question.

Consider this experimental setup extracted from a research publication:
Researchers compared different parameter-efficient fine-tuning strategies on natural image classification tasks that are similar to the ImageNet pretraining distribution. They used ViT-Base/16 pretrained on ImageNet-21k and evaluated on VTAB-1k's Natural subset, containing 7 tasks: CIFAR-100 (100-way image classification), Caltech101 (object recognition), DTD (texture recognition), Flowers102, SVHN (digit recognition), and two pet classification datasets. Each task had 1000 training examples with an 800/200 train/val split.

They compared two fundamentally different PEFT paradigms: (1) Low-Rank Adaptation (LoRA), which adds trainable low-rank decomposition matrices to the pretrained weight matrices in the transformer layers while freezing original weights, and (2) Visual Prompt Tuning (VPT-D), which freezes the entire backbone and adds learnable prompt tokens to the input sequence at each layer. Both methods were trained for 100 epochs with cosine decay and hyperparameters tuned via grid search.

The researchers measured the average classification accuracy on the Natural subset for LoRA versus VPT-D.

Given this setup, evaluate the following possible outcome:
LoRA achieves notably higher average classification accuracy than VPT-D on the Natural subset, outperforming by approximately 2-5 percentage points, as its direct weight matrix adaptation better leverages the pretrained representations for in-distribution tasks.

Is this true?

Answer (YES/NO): NO